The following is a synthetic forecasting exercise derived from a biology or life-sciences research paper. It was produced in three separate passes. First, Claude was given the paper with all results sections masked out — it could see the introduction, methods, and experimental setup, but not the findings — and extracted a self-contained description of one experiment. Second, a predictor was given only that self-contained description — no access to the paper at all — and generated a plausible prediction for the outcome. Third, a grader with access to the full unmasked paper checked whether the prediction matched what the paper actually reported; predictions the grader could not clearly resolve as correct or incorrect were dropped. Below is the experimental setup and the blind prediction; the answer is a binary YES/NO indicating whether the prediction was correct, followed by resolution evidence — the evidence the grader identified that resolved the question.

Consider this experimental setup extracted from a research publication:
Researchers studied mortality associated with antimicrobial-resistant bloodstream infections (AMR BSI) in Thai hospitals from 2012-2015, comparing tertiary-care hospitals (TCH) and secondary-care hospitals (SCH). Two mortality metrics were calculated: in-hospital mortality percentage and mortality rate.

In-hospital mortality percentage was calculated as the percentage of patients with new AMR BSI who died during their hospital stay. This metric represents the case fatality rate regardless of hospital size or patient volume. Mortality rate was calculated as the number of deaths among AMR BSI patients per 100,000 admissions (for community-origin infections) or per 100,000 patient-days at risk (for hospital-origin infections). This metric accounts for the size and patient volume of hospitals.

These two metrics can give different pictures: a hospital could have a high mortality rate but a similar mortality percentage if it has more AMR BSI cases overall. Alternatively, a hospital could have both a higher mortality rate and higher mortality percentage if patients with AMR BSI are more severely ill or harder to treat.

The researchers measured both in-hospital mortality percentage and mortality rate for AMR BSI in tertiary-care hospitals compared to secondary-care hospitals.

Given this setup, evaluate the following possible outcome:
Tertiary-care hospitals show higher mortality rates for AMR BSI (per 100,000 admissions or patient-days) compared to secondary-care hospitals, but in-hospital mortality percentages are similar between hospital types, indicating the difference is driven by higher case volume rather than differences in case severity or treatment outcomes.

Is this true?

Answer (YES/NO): YES